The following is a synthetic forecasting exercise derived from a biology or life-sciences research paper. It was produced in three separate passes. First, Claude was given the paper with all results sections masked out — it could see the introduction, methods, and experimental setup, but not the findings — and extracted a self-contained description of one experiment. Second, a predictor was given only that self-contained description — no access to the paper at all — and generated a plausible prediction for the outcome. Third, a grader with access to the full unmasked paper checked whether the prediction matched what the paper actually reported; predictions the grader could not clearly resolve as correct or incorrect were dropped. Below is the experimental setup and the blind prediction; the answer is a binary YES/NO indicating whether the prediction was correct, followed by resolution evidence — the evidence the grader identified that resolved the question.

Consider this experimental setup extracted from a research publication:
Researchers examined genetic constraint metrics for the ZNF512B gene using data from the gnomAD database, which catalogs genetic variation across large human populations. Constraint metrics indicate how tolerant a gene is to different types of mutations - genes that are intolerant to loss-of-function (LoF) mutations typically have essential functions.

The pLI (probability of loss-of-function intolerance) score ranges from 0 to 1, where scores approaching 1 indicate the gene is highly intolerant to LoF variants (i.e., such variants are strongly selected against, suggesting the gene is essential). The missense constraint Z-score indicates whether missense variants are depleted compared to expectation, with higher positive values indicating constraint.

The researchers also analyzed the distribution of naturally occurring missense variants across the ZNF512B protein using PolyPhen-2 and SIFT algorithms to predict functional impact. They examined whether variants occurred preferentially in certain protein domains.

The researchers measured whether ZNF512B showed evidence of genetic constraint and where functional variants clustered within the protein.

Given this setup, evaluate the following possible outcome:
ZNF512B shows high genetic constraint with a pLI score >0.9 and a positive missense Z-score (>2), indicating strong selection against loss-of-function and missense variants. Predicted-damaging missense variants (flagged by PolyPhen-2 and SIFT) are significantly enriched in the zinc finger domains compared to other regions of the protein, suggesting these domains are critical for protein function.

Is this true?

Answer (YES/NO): NO